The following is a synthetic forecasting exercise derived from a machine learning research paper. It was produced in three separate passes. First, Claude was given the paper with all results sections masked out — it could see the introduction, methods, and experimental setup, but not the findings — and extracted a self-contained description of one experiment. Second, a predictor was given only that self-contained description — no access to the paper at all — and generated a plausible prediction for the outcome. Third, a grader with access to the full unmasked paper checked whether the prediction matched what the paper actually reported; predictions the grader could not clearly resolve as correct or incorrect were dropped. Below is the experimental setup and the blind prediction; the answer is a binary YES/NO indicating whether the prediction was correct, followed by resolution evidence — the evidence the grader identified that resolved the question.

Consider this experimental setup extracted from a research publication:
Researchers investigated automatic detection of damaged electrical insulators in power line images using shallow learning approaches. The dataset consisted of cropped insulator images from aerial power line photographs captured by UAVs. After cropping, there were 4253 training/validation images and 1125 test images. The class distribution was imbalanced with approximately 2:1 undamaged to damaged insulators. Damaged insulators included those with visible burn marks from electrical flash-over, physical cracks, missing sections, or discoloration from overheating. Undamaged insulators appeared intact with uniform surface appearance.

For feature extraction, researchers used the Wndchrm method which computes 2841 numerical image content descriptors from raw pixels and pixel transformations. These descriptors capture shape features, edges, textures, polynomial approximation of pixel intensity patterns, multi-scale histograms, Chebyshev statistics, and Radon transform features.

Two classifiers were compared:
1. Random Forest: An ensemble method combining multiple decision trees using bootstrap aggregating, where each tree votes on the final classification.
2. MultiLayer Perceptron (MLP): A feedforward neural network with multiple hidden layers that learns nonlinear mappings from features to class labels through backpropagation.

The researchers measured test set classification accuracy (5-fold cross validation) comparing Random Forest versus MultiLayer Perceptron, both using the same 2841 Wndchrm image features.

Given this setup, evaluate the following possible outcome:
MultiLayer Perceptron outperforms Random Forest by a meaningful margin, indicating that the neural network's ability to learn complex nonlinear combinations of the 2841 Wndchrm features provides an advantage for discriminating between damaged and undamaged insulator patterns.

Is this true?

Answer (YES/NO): NO